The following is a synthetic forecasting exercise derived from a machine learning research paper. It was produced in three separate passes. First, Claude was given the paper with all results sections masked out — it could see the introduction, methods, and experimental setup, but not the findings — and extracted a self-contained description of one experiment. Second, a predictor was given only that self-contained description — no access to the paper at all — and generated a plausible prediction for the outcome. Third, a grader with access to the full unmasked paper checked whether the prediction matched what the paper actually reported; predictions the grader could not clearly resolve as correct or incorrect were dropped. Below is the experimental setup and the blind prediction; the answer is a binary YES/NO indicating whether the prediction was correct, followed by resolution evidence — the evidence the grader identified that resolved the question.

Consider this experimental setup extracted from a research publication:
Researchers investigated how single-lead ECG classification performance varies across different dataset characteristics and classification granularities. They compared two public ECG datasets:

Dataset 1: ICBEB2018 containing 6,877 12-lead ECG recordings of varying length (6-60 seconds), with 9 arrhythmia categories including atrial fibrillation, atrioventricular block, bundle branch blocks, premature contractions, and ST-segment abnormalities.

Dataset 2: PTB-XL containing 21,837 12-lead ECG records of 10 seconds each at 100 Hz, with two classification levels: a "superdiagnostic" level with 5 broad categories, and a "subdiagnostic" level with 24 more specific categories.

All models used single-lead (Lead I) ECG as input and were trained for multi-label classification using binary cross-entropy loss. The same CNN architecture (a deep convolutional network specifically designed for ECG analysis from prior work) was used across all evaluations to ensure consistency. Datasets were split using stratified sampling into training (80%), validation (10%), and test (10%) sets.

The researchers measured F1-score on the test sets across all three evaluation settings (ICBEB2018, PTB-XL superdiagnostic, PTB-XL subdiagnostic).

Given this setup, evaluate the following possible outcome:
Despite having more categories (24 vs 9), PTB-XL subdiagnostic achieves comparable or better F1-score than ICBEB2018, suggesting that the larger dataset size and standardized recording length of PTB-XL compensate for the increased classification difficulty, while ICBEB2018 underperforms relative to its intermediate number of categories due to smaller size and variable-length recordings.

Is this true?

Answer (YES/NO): NO